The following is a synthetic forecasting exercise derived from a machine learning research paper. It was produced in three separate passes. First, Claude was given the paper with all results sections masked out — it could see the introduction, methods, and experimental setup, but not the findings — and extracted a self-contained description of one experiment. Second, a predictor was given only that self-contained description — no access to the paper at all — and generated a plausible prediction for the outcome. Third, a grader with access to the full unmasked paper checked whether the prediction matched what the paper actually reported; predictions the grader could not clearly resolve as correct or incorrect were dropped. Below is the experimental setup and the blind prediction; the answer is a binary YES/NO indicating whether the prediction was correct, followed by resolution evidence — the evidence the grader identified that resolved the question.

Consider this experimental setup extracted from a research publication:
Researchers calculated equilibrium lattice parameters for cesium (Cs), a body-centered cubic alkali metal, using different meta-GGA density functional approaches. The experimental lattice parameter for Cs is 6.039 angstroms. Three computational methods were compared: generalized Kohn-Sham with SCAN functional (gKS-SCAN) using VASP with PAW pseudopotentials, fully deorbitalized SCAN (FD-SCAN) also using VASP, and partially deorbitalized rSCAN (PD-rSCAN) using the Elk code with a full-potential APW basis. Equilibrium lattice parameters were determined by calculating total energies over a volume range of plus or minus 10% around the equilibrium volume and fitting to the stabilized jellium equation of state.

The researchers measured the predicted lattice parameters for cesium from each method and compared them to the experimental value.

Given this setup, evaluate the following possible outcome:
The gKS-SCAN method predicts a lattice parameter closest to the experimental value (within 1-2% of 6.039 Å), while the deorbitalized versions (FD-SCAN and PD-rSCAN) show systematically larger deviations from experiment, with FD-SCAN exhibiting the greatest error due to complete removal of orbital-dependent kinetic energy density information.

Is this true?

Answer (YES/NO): NO